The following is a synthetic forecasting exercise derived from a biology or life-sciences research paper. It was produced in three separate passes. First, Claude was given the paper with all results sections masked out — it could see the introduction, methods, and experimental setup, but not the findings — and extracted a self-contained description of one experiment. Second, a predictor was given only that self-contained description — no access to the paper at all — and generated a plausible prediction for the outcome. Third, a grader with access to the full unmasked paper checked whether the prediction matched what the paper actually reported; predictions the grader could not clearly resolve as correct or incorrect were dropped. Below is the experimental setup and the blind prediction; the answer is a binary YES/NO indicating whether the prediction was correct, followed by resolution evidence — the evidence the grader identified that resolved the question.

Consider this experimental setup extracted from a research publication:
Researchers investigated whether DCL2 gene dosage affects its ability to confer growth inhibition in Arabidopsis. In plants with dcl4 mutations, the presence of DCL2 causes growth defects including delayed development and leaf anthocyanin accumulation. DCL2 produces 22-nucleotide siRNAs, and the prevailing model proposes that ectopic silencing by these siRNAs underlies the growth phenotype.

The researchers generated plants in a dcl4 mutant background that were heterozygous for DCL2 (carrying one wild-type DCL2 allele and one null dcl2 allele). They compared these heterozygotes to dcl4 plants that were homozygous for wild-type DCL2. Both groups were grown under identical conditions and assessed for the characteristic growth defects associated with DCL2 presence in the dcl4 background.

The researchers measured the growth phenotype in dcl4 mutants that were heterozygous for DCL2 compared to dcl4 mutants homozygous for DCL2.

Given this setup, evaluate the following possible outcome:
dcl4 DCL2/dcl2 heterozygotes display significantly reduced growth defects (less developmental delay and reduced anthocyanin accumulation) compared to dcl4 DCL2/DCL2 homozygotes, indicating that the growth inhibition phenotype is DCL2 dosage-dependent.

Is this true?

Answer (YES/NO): YES